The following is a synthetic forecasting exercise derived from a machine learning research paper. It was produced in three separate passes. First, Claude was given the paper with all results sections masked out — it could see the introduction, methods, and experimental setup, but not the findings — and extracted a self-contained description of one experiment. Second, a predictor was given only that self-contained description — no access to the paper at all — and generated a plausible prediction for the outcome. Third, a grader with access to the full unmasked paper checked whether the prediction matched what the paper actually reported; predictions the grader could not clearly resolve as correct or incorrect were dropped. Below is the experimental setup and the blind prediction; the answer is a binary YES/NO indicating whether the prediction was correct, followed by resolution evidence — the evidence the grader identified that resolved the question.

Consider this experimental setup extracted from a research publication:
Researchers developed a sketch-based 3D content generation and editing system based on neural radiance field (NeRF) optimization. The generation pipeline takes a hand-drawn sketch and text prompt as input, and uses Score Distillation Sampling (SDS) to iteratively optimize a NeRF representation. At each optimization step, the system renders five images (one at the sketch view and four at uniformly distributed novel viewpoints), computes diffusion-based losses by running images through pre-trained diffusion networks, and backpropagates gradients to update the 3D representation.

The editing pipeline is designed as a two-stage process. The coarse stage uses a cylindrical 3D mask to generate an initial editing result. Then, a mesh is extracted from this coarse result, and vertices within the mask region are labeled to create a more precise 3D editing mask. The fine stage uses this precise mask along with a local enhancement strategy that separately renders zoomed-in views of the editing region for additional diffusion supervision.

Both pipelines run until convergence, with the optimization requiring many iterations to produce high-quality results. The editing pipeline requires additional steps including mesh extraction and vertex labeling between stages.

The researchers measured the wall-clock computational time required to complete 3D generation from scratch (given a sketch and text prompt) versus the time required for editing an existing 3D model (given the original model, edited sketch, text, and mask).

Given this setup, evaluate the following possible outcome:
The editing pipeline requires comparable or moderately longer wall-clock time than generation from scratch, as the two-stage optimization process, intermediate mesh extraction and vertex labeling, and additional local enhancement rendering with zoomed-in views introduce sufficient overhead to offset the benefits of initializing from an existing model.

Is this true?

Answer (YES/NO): YES